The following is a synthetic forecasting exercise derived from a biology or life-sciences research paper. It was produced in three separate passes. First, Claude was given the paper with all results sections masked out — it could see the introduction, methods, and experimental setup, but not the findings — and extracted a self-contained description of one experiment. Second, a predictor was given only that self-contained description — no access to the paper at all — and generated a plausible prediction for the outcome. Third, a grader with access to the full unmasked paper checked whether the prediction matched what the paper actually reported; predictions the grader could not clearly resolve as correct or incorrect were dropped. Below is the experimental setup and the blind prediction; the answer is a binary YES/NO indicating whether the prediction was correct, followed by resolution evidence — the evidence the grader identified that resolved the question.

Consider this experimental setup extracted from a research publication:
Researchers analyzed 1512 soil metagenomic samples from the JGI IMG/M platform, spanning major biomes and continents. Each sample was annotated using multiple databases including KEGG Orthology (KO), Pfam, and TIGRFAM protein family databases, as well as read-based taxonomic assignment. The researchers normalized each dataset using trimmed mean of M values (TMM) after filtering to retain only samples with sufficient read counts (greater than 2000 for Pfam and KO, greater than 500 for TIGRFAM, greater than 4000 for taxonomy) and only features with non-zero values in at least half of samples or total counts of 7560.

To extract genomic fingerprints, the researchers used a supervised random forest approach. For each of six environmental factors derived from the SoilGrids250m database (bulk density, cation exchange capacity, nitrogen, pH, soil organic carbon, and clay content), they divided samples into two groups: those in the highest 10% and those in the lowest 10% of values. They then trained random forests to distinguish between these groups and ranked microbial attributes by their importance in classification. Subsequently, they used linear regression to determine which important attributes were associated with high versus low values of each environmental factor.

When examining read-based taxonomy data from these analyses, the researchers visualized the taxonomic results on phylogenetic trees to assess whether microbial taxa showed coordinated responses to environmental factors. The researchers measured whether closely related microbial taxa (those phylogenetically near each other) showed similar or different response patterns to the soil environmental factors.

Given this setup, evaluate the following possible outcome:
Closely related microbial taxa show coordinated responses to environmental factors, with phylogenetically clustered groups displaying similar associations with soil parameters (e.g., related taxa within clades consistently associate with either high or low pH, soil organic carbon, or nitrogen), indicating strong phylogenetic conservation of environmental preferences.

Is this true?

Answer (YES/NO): YES